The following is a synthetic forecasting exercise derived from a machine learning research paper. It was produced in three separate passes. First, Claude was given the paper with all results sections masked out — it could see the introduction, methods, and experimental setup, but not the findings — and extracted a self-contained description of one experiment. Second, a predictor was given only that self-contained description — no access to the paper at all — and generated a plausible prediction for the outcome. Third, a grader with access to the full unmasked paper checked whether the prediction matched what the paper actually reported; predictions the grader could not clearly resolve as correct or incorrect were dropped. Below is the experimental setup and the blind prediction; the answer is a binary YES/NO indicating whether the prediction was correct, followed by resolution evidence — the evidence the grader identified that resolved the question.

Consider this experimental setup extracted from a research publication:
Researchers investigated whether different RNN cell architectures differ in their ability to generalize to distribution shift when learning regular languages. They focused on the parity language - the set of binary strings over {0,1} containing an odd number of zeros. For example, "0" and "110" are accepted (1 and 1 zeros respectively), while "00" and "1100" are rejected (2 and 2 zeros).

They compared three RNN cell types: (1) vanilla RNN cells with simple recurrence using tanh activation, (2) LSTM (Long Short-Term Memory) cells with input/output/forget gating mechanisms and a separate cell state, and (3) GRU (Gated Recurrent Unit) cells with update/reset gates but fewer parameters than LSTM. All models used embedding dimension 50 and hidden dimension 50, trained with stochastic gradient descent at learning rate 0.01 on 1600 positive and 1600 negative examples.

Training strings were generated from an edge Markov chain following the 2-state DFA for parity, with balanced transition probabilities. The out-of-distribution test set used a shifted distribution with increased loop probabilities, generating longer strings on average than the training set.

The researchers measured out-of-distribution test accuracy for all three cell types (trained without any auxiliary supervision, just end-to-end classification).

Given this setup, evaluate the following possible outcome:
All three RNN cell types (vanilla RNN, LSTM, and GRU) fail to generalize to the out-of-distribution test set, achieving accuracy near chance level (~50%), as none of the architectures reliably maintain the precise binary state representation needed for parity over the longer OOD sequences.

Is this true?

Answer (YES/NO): NO